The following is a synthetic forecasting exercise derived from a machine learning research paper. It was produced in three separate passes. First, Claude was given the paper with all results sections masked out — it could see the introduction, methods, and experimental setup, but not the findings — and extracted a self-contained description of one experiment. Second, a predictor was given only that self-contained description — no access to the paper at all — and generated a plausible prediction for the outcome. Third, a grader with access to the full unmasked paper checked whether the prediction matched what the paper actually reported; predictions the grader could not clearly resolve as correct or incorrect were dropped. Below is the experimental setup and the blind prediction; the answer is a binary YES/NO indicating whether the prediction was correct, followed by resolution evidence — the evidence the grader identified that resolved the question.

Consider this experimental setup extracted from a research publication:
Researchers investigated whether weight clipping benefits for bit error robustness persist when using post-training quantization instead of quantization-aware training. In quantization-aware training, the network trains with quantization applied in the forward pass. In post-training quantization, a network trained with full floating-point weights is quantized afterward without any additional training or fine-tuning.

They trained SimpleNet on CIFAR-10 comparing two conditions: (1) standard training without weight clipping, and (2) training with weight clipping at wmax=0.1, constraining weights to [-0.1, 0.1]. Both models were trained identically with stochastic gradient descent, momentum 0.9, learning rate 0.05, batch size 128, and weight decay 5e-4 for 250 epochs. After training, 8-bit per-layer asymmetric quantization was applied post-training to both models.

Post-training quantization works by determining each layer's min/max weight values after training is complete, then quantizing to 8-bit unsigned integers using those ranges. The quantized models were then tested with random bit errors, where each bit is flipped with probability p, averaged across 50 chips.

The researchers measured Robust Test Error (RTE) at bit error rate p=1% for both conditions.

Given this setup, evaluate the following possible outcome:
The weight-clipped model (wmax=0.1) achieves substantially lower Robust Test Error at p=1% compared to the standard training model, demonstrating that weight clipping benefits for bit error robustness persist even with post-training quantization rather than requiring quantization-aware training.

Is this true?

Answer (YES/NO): YES